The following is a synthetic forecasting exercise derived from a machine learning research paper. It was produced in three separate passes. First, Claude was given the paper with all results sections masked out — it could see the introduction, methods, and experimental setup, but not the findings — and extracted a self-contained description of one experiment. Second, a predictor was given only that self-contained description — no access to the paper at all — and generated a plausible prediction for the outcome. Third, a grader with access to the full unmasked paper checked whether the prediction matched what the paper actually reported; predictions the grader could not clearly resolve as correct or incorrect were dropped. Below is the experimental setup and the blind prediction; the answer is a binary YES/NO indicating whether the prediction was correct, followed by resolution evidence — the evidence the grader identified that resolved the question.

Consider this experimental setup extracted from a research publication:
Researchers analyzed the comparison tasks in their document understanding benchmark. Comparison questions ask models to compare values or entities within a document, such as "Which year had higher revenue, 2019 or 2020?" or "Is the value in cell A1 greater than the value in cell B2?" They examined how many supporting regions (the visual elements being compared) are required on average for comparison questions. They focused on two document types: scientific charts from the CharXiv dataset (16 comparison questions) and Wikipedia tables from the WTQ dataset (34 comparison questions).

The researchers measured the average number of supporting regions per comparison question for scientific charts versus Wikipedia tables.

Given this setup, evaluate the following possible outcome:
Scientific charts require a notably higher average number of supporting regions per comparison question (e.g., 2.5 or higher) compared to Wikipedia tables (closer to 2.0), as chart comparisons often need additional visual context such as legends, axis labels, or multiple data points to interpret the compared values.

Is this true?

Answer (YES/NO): YES